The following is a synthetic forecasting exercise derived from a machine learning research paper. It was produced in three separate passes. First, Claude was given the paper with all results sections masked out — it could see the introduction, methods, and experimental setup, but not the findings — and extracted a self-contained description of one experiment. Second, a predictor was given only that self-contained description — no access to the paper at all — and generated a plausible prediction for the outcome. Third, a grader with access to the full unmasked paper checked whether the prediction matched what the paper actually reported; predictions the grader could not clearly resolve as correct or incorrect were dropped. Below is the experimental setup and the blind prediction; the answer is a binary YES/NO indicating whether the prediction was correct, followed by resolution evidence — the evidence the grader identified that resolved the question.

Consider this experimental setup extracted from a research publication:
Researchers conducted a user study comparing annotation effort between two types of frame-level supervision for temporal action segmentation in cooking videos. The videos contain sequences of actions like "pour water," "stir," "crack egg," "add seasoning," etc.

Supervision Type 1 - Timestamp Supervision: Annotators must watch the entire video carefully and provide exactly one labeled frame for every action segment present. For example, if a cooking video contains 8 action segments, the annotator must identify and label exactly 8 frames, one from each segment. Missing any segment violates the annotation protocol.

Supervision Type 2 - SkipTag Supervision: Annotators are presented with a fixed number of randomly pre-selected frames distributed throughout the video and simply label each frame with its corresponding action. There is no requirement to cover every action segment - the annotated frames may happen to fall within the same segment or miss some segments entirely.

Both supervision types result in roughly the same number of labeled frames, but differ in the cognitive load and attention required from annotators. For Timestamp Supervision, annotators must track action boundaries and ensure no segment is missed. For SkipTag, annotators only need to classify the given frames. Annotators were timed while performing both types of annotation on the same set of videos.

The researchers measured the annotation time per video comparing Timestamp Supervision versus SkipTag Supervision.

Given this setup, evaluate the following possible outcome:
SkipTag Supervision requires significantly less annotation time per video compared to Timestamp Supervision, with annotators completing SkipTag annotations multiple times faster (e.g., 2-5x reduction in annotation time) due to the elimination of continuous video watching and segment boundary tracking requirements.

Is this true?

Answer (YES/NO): NO